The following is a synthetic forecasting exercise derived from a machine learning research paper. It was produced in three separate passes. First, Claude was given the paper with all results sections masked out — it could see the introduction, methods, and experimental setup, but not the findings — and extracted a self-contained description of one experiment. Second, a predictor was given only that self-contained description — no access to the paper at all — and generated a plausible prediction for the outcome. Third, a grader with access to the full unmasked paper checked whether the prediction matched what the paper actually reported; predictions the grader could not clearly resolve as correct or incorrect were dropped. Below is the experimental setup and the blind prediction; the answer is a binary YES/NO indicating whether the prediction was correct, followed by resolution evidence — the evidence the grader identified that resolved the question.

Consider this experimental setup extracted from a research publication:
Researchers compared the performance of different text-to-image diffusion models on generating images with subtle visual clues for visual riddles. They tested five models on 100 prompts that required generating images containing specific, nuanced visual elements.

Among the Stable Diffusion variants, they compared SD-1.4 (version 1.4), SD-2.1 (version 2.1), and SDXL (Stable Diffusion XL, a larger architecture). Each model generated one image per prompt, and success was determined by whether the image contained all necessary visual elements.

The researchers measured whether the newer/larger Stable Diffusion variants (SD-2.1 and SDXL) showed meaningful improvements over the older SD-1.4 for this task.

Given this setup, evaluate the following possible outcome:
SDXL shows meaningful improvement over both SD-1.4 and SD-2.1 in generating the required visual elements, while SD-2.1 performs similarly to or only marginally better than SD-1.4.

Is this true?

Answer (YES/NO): NO